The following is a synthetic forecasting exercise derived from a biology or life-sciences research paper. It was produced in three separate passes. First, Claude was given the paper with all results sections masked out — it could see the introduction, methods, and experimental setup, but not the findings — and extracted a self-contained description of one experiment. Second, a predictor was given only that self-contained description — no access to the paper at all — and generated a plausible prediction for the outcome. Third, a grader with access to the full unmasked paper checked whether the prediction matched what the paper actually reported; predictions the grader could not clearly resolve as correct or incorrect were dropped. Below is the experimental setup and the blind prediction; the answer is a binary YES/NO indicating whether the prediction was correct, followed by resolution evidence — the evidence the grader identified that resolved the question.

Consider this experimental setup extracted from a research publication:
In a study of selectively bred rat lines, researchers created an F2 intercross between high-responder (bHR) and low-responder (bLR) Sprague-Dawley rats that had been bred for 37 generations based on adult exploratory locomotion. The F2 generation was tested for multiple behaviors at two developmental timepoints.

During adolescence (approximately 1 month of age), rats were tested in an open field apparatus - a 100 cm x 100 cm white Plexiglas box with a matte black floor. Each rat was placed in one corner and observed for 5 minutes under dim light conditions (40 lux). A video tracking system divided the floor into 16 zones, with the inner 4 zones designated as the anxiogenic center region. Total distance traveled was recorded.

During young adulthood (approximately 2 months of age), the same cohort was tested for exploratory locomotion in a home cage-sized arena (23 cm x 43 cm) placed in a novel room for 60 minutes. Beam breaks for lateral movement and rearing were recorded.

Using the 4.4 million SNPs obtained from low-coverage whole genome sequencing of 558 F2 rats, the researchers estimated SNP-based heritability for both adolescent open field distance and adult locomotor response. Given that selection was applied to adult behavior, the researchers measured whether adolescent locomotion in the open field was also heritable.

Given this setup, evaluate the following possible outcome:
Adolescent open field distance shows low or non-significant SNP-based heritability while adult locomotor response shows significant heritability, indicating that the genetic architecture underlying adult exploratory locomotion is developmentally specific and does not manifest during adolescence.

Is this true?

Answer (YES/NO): NO